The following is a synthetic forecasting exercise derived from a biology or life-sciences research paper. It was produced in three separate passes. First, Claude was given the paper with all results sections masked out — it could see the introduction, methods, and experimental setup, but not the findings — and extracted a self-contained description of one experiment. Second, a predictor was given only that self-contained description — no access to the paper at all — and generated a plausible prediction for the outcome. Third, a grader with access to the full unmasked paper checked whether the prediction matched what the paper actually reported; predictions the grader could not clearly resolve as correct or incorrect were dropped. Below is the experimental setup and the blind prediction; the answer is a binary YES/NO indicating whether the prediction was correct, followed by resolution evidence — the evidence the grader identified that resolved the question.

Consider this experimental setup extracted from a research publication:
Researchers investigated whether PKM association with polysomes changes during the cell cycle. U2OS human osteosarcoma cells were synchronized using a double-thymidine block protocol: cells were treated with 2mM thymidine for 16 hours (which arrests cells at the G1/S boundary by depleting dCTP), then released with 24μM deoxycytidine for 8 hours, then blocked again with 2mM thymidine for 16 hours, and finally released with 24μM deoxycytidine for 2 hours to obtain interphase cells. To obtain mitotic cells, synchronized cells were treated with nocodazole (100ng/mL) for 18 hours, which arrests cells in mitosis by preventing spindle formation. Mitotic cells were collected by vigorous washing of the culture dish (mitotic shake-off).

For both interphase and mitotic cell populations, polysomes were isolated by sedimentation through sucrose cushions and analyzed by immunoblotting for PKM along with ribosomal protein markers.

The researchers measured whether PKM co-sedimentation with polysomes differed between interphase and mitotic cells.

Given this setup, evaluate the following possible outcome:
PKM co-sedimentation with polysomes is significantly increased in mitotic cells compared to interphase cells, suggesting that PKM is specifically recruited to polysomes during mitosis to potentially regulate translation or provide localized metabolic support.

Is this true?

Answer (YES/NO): NO